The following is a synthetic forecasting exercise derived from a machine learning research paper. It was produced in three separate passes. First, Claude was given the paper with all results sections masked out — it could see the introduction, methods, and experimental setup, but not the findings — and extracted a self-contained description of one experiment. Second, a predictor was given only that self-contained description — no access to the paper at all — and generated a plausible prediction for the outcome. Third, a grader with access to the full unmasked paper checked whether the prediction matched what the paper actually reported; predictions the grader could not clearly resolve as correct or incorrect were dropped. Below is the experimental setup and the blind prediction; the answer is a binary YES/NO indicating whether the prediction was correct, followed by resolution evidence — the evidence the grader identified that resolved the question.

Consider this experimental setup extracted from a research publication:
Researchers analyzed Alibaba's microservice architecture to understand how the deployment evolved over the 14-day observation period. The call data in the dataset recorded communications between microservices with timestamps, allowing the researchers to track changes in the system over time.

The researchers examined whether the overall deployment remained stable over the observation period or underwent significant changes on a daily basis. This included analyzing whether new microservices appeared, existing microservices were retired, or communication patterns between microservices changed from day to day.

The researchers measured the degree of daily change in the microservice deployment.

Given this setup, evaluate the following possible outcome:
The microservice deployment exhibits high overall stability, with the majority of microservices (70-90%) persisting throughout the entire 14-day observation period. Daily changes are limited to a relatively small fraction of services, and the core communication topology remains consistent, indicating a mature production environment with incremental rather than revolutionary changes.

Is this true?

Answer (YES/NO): NO